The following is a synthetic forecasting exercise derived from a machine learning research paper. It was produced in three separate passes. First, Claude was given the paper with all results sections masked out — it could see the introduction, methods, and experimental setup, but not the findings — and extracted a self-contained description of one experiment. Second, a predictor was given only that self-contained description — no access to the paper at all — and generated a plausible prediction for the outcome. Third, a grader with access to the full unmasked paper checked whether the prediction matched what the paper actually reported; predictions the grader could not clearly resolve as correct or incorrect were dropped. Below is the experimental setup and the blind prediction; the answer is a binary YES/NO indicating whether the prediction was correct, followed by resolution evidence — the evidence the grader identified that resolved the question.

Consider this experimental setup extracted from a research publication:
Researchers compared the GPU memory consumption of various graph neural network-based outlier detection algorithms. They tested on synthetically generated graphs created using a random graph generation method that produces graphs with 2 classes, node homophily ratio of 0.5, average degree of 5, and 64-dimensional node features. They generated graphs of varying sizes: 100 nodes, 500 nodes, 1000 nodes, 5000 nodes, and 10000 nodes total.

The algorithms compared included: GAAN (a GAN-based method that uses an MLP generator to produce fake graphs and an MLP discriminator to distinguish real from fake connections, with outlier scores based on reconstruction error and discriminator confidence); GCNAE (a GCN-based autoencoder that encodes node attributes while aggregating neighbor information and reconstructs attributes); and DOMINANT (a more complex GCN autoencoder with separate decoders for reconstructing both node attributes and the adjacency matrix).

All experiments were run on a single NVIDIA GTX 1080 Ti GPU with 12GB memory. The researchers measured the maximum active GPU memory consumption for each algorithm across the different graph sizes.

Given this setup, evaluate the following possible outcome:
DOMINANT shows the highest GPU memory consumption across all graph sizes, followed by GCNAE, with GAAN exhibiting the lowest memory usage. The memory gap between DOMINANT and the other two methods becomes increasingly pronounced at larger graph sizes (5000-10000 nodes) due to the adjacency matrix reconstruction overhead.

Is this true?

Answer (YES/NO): NO